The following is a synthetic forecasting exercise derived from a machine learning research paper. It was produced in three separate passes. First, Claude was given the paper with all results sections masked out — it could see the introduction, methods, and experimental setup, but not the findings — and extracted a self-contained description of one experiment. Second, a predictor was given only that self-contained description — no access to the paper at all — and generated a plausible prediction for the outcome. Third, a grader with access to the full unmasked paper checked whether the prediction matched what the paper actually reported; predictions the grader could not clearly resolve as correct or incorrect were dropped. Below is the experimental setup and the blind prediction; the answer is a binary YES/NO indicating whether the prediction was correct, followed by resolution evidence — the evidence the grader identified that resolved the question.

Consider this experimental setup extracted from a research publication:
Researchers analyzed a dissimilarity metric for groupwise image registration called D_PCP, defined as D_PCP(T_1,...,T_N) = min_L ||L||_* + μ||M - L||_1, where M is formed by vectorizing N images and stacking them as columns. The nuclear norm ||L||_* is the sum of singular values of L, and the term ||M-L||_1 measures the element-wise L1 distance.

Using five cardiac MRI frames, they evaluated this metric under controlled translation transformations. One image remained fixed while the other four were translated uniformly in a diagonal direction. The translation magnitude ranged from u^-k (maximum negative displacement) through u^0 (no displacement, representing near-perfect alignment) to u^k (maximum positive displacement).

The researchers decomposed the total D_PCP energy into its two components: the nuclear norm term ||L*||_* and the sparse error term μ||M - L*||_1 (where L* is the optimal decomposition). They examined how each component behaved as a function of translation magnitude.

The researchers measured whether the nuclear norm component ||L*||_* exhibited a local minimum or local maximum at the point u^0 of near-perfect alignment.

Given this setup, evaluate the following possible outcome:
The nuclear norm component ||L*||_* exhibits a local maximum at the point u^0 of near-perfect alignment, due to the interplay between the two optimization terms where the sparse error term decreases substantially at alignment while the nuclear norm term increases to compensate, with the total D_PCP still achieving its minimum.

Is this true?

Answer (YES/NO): YES